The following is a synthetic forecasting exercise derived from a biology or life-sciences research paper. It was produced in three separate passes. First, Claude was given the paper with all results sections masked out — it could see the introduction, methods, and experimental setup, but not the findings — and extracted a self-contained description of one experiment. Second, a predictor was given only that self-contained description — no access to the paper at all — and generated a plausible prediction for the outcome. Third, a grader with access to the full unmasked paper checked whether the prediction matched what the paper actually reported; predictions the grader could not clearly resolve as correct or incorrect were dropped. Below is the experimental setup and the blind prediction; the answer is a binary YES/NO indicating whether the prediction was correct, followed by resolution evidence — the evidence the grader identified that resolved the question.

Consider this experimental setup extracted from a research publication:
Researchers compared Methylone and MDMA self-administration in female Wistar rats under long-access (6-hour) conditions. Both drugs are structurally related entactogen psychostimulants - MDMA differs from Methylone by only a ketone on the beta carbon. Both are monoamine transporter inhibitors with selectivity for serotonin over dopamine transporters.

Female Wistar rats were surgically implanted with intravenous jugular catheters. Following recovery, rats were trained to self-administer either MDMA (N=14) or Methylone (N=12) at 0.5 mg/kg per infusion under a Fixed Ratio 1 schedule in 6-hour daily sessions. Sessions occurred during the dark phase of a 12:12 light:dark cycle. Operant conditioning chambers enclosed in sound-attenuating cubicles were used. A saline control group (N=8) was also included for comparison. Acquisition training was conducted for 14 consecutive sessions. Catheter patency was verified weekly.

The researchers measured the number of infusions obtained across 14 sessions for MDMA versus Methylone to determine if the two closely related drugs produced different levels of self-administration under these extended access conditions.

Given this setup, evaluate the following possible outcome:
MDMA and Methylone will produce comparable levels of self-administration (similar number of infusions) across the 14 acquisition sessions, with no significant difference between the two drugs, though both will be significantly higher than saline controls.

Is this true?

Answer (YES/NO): NO